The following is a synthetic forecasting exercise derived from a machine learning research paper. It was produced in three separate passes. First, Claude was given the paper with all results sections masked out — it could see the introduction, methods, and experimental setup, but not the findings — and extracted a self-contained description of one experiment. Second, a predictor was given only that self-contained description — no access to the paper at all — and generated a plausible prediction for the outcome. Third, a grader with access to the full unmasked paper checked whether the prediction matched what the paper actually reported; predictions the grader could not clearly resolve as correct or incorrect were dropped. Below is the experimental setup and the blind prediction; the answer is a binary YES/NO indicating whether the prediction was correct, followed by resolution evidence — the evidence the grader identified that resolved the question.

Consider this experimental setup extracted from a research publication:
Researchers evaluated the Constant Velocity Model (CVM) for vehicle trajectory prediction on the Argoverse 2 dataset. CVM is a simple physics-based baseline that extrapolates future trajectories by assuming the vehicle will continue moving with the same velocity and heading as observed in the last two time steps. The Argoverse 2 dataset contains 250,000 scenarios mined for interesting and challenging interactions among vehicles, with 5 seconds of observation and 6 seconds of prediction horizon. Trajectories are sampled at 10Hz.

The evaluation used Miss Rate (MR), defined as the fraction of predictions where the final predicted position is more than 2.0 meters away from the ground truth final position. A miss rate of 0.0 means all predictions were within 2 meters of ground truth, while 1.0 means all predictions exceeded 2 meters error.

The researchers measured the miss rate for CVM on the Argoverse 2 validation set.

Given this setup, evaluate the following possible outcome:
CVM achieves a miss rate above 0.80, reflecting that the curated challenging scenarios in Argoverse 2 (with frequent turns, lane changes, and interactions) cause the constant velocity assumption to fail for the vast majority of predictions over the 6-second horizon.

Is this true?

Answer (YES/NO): YES